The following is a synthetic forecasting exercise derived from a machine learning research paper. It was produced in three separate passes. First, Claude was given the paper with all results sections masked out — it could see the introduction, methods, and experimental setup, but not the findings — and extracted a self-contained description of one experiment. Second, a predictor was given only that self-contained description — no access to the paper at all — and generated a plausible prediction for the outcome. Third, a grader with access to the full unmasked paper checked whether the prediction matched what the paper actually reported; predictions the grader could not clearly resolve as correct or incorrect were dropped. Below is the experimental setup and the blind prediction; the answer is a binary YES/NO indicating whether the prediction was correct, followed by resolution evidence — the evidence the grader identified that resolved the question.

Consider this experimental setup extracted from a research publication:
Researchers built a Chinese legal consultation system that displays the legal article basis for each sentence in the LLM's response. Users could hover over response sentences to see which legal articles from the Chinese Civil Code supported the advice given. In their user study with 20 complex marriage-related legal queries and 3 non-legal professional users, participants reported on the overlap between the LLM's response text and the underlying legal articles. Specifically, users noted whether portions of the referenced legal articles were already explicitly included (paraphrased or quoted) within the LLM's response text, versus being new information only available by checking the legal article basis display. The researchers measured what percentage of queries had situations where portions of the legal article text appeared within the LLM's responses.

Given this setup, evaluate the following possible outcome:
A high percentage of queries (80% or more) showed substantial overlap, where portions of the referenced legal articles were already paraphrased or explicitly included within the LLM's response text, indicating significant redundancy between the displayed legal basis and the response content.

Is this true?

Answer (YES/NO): NO